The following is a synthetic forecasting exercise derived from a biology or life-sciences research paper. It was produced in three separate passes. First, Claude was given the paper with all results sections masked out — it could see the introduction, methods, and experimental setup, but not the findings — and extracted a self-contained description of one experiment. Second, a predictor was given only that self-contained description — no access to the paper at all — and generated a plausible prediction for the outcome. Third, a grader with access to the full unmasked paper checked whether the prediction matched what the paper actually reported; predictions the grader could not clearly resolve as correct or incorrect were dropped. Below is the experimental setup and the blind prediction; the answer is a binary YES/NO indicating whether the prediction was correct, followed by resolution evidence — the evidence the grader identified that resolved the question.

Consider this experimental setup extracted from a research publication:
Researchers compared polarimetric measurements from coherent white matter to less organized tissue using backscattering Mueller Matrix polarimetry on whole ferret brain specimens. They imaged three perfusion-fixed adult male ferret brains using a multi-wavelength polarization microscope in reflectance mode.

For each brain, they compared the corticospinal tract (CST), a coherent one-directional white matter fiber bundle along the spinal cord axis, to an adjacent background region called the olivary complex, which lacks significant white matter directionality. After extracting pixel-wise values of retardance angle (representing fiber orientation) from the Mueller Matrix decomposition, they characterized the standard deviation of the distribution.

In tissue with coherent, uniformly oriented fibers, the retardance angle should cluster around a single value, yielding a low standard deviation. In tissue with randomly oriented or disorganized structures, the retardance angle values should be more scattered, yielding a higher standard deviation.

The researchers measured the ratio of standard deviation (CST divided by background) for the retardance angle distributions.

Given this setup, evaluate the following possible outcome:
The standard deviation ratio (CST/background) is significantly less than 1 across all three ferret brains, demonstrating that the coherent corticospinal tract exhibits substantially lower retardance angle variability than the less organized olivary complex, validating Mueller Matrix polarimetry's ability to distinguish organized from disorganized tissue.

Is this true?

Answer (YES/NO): YES